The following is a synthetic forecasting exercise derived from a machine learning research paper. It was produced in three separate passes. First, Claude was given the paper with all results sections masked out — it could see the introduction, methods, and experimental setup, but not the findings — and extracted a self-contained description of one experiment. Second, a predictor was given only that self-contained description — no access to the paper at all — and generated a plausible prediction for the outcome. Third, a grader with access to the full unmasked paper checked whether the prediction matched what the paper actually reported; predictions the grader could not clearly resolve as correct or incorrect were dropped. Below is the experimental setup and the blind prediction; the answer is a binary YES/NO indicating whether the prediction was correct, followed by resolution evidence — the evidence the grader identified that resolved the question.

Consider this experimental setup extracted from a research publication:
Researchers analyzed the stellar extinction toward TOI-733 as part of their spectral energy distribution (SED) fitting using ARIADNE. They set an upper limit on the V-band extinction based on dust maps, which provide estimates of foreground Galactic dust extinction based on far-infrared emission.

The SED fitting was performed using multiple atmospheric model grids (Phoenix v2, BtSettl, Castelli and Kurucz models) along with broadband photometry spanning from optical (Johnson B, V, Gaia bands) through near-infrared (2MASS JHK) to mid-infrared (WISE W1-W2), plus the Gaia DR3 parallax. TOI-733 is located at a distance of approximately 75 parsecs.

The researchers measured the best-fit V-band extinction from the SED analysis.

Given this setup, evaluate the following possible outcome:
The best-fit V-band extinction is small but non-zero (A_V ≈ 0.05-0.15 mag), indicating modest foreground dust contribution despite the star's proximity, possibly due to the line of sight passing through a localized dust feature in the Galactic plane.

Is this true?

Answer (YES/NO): NO